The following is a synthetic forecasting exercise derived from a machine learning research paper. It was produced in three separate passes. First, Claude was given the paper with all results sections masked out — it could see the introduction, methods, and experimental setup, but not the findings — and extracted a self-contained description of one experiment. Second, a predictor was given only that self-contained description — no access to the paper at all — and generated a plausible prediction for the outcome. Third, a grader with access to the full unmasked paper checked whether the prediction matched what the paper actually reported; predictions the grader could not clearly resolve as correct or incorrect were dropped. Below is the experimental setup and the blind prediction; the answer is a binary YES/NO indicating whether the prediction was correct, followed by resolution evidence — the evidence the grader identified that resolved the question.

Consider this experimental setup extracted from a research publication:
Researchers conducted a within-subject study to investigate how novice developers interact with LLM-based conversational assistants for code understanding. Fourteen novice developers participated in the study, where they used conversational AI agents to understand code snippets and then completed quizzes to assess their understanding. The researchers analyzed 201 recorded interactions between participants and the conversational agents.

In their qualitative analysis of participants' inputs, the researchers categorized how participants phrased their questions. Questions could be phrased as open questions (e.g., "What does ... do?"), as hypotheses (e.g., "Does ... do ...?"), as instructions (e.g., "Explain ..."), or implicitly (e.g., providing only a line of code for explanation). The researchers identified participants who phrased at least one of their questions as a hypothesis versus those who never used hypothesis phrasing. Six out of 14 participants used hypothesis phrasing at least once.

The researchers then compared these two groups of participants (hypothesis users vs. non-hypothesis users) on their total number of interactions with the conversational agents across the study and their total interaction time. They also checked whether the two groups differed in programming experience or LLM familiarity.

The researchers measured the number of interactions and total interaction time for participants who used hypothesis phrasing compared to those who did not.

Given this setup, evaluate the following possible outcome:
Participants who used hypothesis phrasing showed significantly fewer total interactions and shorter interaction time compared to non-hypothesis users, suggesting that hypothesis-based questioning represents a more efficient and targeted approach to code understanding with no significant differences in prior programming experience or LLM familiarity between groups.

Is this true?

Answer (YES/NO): NO